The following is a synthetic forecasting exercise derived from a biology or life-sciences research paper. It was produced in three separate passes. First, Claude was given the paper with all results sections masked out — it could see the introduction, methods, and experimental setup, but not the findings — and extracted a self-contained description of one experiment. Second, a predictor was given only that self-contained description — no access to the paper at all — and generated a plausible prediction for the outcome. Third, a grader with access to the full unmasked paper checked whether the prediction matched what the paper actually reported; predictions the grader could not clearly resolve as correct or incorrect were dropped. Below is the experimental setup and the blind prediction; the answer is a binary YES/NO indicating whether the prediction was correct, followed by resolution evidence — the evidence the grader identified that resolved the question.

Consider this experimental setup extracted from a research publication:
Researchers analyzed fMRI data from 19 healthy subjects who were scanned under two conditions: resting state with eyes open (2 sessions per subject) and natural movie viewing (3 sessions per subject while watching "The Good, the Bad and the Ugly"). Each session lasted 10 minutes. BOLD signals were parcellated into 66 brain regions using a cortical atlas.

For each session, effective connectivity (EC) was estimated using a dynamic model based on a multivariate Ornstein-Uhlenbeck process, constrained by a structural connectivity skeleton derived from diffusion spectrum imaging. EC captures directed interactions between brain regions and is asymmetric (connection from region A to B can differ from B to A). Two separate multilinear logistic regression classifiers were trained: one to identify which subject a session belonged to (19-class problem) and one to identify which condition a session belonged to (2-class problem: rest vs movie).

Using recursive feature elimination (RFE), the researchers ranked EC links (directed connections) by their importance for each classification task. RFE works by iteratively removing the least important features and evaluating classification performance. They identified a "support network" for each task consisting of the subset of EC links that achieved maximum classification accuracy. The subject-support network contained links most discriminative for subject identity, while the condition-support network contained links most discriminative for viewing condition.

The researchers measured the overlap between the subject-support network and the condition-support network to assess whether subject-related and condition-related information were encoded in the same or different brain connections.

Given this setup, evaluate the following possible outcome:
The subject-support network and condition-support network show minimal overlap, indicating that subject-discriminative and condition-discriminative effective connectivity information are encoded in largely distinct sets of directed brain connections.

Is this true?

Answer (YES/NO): YES